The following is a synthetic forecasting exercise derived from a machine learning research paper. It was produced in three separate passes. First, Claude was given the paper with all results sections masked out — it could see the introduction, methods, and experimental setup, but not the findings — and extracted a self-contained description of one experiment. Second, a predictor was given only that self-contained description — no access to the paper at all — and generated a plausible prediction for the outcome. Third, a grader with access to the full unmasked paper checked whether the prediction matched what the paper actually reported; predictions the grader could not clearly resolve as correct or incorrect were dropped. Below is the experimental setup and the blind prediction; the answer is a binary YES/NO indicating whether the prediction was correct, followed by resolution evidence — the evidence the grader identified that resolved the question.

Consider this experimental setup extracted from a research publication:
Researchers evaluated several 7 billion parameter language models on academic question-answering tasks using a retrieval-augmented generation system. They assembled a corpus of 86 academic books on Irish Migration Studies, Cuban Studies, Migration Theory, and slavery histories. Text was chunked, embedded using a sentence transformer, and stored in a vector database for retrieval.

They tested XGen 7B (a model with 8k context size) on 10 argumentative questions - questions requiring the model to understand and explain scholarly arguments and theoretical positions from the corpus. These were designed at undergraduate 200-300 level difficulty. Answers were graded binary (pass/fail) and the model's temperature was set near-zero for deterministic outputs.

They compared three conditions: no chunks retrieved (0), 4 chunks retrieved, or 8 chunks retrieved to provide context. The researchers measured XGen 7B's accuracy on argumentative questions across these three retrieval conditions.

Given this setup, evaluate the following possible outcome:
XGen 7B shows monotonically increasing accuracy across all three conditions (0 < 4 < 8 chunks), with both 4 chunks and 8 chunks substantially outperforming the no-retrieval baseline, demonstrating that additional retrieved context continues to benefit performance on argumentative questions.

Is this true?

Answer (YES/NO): NO